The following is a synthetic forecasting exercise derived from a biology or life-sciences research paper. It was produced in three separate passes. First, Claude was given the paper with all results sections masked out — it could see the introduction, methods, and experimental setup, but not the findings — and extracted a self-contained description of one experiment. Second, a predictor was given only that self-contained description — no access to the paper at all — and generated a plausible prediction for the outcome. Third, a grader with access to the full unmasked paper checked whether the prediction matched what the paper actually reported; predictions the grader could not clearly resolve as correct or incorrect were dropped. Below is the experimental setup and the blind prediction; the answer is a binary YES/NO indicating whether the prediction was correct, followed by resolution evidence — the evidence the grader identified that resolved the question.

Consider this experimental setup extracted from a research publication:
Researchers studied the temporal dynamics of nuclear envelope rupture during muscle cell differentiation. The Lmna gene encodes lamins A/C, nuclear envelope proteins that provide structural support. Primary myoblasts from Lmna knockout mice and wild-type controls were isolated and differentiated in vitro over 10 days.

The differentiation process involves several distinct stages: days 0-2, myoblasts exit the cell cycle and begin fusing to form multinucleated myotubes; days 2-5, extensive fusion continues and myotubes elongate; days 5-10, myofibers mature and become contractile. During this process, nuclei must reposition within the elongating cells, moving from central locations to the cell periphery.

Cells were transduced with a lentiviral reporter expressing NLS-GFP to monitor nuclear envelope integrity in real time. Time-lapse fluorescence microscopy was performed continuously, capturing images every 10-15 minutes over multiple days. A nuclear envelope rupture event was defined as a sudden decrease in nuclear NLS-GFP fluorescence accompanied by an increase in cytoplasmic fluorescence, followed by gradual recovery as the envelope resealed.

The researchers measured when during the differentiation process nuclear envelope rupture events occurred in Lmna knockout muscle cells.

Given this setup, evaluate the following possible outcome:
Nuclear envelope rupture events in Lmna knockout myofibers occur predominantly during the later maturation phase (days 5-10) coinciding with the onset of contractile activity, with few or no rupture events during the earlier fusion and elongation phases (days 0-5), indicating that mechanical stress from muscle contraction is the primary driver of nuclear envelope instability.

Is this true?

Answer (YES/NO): NO